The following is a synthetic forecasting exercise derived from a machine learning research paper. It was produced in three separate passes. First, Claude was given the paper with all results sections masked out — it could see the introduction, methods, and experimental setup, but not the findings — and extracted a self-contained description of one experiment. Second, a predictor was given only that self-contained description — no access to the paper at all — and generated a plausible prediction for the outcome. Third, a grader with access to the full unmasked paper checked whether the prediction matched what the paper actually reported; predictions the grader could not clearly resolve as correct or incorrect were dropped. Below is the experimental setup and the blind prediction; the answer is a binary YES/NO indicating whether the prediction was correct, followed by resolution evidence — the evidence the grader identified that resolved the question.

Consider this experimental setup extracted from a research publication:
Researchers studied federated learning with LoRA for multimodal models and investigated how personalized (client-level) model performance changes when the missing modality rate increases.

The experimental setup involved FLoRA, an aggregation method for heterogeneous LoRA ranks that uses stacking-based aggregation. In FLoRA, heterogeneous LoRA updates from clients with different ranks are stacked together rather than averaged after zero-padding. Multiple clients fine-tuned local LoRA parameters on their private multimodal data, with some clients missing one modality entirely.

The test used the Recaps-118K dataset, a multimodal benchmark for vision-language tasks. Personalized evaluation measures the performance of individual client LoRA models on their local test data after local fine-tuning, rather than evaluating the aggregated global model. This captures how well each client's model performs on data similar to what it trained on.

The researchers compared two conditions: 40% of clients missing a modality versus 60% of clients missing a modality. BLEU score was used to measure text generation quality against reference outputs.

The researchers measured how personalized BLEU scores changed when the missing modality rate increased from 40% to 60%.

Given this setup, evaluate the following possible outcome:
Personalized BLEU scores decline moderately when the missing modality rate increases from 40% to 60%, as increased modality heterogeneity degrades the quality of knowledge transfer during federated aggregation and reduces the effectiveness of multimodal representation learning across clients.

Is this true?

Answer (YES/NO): NO